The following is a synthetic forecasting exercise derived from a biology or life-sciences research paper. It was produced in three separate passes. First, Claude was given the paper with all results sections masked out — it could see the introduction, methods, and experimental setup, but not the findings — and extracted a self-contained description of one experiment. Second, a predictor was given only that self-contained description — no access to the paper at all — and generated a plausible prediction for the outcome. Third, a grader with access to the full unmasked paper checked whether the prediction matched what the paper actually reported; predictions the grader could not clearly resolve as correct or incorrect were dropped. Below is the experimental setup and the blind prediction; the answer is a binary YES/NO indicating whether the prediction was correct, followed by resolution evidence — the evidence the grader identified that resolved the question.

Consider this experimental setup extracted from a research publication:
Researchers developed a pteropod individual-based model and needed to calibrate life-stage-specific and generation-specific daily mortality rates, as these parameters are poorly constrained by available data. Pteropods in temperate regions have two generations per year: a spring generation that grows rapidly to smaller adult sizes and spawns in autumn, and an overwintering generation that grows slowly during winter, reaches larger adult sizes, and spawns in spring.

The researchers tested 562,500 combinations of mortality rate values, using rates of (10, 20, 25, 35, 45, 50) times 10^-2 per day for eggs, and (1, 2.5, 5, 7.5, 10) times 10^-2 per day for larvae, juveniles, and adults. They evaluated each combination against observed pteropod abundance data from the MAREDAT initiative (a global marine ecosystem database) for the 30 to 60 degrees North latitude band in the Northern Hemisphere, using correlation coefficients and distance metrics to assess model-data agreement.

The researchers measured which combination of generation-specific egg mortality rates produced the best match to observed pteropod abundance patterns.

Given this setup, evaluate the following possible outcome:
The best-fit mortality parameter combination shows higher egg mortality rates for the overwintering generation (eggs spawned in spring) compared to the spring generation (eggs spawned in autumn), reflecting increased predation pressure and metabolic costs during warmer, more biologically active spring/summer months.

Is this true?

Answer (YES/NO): NO